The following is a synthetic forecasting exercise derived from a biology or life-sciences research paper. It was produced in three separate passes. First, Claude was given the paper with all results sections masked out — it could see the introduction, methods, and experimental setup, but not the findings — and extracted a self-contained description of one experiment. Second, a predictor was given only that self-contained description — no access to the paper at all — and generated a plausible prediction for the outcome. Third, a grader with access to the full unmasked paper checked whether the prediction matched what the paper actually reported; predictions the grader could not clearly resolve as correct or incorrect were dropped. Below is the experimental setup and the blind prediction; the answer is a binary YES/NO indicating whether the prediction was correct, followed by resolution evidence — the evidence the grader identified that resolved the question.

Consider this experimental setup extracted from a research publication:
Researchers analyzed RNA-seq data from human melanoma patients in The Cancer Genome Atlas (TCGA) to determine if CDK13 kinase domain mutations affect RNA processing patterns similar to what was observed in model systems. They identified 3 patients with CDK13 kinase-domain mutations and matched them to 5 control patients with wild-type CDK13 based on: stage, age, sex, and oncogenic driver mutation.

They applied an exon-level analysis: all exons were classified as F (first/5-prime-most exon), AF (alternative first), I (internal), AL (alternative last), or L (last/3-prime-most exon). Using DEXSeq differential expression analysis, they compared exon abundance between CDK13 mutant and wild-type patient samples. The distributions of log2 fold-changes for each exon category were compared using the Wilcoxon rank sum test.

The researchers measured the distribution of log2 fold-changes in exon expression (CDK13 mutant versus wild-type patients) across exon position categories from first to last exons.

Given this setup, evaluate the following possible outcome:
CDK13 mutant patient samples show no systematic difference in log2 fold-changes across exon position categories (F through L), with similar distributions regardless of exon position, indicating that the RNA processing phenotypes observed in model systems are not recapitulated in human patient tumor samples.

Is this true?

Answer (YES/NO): NO